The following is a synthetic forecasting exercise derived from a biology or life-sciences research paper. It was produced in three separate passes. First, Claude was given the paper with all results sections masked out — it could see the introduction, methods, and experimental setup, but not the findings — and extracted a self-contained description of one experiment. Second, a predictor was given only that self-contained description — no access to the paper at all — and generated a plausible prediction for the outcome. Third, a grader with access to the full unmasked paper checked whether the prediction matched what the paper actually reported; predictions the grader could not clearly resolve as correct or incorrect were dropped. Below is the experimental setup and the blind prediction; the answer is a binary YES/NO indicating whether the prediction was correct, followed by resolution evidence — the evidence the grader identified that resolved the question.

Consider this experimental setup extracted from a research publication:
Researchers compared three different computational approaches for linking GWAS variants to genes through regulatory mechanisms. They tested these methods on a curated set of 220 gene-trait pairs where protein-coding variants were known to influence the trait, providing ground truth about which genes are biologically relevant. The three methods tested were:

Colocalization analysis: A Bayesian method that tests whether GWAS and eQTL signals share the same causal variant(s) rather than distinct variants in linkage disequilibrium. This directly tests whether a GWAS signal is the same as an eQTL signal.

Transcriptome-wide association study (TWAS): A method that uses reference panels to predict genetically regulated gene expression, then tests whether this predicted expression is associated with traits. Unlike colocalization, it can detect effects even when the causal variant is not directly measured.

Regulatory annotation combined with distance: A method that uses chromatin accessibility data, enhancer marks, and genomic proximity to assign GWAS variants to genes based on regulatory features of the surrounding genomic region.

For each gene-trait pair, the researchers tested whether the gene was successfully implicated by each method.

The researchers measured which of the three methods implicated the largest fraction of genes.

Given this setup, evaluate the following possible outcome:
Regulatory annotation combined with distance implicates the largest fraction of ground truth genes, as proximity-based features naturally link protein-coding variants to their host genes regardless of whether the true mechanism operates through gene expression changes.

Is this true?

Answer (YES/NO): NO